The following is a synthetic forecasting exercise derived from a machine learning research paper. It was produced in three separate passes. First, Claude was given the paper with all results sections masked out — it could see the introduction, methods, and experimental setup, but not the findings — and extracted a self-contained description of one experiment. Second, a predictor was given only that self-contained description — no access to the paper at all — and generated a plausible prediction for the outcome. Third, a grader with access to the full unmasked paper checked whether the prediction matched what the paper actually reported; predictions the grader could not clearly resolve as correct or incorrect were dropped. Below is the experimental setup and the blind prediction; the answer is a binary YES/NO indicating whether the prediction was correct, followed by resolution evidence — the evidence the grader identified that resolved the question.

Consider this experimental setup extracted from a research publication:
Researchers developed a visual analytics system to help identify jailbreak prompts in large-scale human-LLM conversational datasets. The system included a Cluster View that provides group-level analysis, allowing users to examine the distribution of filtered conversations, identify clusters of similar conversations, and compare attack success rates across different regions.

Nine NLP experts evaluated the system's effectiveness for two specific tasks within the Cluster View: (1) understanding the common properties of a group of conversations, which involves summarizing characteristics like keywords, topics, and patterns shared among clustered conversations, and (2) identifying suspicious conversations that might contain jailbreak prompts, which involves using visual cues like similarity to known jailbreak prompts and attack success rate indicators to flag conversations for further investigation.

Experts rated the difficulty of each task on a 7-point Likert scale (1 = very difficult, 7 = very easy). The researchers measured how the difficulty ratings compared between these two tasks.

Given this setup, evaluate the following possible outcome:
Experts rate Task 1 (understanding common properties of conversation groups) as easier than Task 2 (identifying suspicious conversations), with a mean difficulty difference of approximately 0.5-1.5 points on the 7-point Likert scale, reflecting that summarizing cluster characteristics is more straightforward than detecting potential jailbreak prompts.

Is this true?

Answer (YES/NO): NO